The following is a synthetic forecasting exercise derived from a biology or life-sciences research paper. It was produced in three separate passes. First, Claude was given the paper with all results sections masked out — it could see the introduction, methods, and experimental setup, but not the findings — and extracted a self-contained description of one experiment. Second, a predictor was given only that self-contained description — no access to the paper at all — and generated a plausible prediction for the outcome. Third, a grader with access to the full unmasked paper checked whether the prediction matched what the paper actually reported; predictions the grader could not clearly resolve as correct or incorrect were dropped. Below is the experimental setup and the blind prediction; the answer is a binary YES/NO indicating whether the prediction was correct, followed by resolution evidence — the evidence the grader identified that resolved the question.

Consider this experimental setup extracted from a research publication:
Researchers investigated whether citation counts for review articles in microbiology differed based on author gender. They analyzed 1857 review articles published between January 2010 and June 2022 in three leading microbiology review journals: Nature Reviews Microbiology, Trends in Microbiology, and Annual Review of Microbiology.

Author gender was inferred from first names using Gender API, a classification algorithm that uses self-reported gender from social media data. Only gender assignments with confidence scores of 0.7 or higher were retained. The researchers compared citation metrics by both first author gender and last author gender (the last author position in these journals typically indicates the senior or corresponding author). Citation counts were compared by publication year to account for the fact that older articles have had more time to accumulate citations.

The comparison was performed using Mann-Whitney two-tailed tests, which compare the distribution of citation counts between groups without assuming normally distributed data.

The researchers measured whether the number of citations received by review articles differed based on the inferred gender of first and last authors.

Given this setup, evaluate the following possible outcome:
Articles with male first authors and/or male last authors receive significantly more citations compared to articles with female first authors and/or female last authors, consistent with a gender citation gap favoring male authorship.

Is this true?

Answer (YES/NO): NO